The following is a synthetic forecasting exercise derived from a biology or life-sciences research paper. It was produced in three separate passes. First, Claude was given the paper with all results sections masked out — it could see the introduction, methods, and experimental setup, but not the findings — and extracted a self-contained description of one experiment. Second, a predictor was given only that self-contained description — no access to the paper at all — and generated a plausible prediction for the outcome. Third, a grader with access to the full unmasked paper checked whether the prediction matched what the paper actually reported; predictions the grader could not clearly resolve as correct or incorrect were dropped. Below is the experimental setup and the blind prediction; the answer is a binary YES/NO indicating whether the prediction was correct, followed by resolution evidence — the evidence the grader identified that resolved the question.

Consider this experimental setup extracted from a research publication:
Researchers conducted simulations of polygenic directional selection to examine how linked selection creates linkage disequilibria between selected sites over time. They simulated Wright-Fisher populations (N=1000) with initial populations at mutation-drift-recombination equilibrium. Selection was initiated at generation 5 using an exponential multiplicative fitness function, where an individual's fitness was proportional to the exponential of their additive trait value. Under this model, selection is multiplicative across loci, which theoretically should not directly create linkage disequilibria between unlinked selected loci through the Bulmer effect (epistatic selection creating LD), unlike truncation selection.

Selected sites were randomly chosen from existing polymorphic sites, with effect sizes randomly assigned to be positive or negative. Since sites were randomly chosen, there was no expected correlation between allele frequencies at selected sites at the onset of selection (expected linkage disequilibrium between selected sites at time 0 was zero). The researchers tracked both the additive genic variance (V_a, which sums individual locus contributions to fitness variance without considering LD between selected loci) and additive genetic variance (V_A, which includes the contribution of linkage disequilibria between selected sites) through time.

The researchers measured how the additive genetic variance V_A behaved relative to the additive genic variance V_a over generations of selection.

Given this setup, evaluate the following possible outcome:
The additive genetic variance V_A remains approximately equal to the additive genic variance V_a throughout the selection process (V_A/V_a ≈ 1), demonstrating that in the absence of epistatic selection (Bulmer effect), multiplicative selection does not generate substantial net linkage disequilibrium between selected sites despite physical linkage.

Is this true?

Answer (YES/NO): NO